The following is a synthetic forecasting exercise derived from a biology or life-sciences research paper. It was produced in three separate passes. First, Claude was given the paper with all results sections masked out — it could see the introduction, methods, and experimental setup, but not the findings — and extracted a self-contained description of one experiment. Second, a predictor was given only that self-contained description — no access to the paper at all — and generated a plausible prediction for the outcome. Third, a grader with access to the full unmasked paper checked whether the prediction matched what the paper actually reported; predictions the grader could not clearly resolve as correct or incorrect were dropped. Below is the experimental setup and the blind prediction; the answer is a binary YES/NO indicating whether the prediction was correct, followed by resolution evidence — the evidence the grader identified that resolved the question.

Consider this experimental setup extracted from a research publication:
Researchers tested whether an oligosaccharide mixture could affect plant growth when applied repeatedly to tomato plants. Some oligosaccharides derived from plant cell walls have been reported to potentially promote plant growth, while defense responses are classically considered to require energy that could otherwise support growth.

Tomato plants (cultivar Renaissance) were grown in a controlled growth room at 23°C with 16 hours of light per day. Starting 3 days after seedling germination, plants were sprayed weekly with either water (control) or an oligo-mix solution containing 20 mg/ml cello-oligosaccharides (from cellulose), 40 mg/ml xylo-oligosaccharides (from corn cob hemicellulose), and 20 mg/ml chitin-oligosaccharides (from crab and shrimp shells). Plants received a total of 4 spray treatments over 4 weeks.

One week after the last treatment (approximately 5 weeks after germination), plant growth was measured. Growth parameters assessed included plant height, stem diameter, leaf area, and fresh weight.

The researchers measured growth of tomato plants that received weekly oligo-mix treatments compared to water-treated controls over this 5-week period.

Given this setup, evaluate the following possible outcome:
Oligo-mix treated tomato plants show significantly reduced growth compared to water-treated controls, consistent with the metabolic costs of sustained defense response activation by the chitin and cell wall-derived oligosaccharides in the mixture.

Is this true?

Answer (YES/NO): NO